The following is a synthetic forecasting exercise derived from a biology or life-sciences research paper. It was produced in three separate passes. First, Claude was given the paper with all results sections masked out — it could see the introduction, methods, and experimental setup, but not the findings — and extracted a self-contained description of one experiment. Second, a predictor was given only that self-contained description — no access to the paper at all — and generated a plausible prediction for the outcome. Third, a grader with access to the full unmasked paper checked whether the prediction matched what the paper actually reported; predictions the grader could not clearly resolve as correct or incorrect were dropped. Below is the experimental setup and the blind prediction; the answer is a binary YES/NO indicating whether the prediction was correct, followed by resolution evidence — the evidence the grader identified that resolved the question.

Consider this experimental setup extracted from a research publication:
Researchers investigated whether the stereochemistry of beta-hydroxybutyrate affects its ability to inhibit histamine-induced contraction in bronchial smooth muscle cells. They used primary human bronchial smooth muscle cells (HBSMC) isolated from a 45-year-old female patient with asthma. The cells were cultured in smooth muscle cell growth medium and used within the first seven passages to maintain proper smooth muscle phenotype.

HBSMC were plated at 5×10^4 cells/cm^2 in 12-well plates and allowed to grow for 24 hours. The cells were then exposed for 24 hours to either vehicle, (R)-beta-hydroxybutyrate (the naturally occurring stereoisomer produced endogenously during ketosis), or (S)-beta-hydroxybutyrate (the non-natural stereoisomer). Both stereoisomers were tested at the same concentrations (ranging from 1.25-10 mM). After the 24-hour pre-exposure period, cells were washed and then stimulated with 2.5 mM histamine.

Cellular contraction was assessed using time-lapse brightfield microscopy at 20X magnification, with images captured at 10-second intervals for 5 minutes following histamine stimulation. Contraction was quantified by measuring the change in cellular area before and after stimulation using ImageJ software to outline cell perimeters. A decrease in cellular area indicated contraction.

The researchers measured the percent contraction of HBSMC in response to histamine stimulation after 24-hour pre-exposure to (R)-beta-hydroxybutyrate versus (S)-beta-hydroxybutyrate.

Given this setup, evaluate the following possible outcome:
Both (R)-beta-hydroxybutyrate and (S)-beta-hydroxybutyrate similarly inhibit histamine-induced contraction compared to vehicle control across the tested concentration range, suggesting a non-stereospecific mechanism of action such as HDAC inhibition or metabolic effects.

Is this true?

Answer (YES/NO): NO